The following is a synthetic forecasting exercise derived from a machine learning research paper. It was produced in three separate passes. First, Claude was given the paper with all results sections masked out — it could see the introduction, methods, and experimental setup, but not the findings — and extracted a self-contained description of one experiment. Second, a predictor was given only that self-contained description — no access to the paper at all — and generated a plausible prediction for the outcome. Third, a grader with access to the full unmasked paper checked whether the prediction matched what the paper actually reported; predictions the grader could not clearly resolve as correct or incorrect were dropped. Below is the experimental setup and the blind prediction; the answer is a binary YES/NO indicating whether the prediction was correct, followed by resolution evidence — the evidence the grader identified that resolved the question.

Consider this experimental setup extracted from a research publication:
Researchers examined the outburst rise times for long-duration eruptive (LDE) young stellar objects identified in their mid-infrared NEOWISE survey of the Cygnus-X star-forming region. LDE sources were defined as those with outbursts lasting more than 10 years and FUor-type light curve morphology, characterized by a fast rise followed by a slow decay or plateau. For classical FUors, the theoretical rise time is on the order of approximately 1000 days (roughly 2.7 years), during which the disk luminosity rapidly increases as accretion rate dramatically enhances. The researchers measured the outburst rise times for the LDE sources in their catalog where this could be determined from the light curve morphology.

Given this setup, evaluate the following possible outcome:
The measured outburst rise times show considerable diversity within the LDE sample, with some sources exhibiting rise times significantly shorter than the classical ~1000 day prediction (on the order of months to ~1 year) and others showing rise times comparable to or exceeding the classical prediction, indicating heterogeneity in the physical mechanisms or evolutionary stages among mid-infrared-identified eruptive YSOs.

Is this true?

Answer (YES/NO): NO